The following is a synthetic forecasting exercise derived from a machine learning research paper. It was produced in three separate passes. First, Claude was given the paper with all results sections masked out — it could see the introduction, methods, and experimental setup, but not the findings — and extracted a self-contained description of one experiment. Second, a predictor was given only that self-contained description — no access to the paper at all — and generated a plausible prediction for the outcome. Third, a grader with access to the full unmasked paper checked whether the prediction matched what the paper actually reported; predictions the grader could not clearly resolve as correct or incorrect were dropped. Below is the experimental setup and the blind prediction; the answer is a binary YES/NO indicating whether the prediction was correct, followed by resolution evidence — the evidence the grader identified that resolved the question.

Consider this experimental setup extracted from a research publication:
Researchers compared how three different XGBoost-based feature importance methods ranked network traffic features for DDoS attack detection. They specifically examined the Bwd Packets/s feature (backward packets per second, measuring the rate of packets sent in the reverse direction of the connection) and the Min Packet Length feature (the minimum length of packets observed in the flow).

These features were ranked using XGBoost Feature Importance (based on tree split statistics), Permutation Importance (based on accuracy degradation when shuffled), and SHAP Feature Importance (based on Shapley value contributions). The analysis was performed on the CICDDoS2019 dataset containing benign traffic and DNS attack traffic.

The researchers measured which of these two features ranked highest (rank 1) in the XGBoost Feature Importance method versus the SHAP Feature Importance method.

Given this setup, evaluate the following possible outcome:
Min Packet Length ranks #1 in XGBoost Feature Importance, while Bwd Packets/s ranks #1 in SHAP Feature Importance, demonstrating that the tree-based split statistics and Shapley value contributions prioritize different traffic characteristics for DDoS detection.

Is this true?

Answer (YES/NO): NO